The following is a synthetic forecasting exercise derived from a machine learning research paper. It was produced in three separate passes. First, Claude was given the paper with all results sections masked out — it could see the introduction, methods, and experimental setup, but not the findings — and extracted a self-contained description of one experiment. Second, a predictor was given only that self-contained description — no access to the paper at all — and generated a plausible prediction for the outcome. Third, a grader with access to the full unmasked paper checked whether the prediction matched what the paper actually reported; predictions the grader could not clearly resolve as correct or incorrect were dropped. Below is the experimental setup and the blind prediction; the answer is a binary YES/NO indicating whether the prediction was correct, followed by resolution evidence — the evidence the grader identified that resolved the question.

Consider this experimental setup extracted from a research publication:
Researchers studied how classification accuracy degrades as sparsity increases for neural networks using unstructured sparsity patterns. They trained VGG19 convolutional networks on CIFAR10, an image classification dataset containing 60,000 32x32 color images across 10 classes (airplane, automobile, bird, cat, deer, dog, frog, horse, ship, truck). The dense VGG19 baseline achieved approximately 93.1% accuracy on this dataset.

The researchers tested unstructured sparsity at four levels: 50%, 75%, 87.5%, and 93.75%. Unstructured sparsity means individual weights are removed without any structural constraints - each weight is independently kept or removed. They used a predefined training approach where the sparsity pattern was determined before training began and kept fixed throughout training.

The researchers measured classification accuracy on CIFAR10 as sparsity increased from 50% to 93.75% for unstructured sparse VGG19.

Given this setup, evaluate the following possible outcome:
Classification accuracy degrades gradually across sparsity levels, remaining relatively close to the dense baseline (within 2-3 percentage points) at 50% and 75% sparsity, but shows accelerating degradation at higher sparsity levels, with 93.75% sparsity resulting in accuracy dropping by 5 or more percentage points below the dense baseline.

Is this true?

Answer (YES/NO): NO